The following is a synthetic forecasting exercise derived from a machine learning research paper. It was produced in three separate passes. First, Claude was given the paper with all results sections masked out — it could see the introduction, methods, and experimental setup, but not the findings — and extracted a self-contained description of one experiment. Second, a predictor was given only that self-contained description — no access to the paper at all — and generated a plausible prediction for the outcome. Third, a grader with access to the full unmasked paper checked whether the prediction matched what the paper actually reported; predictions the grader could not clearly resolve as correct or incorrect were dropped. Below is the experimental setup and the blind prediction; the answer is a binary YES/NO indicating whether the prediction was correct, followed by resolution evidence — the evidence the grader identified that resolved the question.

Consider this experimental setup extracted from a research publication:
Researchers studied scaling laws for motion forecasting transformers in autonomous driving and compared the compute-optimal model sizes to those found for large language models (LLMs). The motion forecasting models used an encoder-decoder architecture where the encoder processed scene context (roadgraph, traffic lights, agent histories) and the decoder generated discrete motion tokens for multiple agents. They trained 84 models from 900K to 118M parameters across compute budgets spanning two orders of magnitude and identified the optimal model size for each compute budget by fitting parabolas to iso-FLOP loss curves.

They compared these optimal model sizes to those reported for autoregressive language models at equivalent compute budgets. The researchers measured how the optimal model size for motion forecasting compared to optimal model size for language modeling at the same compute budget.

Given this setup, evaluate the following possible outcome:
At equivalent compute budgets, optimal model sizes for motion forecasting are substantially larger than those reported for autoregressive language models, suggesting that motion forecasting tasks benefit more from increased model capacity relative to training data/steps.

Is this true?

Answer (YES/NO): NO